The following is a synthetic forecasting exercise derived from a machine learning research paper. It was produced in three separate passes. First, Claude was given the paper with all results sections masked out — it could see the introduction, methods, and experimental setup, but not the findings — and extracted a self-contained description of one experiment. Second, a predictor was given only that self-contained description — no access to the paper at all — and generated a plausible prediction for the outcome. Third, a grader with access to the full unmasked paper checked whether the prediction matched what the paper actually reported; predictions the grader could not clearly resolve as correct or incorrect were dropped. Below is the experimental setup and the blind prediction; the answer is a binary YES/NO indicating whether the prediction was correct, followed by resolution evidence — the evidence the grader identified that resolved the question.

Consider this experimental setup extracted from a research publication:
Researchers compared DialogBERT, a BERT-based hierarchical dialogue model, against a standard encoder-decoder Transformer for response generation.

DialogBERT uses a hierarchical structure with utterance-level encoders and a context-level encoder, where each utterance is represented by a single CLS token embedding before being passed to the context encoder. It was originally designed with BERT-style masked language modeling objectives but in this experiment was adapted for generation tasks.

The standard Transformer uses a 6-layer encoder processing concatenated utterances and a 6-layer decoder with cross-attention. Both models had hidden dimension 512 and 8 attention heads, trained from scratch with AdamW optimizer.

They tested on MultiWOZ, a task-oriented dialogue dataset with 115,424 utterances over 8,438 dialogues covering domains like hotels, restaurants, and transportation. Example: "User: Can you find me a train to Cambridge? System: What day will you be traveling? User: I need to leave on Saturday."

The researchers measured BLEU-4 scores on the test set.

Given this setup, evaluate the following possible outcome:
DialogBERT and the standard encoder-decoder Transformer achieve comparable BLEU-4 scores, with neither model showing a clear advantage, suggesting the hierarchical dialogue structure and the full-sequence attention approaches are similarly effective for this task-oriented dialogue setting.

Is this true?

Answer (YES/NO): NO